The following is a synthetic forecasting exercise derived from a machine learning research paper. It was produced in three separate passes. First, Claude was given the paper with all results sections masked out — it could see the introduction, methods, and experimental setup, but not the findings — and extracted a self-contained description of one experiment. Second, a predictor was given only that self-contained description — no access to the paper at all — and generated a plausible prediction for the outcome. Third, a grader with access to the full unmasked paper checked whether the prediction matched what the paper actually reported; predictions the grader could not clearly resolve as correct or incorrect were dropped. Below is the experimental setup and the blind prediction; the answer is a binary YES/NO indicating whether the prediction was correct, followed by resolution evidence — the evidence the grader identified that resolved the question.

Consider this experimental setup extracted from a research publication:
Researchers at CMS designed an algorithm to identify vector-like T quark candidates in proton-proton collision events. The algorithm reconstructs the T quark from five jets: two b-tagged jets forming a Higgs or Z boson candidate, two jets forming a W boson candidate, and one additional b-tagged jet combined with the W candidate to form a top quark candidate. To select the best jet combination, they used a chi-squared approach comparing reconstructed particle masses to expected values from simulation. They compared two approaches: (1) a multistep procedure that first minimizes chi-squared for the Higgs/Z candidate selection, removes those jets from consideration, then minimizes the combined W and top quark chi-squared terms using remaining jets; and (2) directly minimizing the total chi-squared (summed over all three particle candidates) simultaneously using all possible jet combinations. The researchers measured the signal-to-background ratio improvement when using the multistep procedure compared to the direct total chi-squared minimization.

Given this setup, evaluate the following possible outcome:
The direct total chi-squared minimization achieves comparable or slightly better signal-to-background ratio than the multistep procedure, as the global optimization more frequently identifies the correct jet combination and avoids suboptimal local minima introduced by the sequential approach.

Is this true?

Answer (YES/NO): NO